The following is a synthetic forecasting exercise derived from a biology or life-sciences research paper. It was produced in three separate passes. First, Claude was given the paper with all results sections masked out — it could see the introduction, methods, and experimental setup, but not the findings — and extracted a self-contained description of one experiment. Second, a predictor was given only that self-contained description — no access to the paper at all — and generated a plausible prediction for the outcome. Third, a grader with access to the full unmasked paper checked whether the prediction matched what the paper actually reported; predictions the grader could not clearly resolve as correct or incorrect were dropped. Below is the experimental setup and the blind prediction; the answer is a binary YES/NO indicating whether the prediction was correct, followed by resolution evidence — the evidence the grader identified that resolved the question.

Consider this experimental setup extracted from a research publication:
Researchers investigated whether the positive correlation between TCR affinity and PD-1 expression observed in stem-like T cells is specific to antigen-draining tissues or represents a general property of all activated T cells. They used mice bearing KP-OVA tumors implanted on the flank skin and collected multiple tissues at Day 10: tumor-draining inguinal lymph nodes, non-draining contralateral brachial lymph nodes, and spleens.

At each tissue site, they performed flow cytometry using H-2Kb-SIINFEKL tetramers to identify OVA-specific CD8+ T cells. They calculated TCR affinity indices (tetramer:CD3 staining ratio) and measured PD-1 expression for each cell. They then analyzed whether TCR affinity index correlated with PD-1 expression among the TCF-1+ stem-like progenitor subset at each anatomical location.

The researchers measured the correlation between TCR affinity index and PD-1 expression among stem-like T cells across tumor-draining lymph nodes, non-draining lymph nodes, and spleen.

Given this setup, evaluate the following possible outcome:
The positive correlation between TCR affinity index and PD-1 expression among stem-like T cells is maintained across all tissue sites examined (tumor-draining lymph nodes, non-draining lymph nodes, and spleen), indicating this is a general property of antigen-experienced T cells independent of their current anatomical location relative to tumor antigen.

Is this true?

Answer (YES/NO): NO